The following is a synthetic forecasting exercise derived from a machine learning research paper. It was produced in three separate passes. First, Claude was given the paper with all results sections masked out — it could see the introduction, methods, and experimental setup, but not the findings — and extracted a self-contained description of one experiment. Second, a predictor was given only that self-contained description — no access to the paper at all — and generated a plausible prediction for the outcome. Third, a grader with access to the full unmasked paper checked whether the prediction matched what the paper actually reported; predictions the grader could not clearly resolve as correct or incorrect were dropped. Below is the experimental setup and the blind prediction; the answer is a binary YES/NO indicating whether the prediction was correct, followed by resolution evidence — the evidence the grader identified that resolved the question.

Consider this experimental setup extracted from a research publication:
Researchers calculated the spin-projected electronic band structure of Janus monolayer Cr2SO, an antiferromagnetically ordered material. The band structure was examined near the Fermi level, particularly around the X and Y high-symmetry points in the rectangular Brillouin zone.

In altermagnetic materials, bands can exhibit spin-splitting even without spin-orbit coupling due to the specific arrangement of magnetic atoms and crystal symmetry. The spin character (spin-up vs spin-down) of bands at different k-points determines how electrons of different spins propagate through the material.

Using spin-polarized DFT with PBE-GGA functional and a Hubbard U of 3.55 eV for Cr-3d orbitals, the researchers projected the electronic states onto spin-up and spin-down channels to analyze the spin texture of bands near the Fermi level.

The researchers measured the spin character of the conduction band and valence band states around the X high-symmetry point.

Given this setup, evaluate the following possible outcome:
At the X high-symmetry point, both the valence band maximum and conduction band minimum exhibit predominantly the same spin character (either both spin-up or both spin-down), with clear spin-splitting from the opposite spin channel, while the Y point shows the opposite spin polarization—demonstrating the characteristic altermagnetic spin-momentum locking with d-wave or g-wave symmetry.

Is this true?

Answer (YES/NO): NO